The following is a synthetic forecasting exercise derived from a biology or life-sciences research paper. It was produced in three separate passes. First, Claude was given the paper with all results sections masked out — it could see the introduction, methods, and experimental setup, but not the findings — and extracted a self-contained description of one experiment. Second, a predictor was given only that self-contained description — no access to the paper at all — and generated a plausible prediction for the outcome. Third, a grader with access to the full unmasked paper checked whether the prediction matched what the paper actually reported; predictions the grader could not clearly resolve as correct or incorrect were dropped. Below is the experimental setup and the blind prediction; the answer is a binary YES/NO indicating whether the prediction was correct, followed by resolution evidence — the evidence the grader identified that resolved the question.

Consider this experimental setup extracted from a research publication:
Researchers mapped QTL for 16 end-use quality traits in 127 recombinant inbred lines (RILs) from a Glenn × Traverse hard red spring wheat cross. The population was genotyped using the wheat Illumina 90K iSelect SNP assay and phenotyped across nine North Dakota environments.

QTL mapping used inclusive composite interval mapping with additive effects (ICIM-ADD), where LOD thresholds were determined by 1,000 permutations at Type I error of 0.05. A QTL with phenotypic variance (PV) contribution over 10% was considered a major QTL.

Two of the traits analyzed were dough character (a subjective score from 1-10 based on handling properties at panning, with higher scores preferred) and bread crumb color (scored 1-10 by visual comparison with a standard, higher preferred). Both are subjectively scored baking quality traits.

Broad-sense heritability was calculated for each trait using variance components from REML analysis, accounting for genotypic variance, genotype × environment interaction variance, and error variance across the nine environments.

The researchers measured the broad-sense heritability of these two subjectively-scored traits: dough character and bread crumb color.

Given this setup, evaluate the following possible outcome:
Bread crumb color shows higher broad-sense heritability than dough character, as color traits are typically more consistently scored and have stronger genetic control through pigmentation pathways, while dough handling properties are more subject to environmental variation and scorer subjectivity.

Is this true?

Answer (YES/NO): NO